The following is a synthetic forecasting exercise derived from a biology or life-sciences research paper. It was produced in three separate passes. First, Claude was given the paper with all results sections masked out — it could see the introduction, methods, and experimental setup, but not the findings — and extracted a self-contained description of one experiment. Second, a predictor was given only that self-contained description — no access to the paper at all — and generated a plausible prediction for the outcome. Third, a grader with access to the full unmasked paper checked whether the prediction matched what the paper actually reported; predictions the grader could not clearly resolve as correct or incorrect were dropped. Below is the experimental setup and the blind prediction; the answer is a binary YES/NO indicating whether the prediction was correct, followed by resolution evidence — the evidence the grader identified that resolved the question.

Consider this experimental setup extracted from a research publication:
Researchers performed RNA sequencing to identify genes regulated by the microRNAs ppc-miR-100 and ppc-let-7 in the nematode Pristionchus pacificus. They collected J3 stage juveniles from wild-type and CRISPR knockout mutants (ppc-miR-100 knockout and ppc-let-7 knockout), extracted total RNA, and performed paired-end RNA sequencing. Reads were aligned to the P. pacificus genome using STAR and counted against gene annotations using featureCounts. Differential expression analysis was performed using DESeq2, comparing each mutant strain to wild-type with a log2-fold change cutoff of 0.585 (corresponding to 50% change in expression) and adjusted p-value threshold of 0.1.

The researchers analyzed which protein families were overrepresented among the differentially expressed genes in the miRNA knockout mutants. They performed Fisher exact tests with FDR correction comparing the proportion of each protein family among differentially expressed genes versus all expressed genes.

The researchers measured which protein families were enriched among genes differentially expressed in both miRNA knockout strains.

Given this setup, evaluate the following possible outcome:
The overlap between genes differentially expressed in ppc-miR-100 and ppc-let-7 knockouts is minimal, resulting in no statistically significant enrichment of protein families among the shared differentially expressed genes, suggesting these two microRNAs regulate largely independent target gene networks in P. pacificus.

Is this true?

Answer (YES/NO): NO